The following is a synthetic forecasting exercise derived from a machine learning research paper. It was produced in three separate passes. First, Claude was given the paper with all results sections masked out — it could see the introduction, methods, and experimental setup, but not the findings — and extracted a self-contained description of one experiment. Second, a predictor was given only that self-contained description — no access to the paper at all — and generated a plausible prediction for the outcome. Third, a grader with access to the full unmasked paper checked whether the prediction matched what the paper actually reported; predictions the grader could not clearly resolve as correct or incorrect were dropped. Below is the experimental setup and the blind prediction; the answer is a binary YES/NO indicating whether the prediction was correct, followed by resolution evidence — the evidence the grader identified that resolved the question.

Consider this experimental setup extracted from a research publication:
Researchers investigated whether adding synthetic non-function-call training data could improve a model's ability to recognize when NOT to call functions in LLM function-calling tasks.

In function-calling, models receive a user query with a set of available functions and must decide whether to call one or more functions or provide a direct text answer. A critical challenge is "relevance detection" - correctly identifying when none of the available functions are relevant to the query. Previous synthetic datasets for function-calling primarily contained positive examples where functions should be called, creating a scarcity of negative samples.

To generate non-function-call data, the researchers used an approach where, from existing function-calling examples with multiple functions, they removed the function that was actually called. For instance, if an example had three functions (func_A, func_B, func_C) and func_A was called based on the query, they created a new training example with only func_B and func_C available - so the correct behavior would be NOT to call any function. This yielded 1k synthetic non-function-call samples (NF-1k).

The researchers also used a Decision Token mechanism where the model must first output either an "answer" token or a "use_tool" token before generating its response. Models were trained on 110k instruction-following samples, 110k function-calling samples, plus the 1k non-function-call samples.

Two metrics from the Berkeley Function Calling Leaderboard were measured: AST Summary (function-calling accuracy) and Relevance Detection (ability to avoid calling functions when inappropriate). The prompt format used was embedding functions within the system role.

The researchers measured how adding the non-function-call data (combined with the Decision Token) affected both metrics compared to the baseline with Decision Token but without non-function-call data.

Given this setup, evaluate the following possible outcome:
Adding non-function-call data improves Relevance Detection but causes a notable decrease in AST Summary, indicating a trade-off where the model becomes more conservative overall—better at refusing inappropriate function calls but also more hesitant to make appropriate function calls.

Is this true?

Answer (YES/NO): NO